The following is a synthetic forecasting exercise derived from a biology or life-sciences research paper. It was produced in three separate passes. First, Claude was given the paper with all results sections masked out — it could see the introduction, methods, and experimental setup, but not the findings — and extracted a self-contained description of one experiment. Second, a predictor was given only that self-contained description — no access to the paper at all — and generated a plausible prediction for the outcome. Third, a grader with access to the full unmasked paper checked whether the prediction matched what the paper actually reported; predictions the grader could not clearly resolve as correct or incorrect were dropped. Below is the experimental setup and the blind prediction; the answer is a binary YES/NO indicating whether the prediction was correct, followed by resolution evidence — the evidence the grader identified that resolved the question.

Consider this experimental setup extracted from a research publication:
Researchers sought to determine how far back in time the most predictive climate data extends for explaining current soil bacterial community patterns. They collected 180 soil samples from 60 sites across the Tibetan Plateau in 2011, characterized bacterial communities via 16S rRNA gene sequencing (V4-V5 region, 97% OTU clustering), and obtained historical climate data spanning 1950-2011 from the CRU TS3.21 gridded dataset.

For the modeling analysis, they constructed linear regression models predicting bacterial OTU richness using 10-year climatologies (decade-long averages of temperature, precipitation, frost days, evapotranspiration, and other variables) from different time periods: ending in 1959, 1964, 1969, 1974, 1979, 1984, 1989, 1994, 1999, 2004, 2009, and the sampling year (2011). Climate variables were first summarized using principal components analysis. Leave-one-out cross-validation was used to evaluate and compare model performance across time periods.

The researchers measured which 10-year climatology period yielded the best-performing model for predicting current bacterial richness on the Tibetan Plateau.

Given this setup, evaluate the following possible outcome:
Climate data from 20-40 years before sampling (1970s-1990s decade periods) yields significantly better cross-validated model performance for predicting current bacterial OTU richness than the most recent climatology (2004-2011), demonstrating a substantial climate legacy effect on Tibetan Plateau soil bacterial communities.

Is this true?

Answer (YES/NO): NO